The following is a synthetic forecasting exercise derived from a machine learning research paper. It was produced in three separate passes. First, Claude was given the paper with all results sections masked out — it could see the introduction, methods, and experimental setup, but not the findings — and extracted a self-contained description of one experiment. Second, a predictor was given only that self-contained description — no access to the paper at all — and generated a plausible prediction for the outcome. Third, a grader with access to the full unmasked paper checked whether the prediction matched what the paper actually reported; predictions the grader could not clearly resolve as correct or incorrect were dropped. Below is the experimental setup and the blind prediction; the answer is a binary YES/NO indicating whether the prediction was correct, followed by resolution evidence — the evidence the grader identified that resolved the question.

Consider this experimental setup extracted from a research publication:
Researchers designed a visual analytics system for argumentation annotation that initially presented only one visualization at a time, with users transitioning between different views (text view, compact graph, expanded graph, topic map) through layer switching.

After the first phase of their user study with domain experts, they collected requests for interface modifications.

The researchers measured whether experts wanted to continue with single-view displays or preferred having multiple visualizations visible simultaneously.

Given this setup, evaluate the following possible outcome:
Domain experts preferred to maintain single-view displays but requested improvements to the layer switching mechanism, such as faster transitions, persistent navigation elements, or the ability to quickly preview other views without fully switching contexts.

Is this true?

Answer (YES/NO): NO